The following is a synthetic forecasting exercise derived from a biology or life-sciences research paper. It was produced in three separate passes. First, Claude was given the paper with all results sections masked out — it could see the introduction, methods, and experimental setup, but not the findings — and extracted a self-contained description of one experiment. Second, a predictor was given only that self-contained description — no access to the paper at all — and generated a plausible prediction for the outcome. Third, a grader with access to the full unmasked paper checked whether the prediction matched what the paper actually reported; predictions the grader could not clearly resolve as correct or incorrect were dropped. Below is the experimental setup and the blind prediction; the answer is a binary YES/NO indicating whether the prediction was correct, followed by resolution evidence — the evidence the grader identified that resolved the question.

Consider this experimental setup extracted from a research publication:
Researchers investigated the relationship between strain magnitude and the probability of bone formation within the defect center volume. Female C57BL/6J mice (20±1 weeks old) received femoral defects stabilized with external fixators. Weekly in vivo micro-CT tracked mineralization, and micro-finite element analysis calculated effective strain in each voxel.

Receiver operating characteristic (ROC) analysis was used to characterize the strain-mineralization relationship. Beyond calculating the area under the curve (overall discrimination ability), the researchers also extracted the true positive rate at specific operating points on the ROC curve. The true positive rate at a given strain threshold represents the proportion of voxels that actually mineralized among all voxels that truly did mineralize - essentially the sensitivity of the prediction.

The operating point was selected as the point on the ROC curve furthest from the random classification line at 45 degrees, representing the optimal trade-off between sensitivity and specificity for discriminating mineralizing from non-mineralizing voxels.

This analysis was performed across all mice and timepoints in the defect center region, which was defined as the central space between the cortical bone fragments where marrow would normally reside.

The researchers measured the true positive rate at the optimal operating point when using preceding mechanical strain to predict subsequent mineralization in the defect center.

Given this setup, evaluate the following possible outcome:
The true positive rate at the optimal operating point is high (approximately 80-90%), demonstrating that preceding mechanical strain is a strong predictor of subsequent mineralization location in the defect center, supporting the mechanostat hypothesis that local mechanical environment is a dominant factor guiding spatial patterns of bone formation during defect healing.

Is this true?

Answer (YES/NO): YES